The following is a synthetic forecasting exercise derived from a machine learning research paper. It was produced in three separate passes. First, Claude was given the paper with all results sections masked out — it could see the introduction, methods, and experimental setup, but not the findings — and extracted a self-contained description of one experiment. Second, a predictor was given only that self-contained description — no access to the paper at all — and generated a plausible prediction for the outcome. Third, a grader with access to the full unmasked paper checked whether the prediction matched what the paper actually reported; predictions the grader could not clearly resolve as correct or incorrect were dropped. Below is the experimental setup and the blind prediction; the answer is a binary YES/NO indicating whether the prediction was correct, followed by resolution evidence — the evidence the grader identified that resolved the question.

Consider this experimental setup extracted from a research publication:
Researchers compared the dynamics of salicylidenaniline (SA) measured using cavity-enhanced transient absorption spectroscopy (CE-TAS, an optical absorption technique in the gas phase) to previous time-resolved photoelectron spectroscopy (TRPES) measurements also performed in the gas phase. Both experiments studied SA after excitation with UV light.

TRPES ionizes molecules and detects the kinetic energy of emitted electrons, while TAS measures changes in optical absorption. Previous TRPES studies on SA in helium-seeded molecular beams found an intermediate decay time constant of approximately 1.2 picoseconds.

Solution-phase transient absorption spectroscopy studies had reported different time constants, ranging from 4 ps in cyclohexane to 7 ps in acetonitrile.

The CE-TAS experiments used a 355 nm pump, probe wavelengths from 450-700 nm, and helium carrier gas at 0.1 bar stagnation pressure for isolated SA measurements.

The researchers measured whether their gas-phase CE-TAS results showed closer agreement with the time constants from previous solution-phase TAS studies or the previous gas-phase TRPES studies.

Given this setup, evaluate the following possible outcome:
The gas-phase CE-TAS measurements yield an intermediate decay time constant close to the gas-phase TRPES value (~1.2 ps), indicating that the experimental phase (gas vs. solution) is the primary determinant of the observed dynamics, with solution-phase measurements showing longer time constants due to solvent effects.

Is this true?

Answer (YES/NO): NO